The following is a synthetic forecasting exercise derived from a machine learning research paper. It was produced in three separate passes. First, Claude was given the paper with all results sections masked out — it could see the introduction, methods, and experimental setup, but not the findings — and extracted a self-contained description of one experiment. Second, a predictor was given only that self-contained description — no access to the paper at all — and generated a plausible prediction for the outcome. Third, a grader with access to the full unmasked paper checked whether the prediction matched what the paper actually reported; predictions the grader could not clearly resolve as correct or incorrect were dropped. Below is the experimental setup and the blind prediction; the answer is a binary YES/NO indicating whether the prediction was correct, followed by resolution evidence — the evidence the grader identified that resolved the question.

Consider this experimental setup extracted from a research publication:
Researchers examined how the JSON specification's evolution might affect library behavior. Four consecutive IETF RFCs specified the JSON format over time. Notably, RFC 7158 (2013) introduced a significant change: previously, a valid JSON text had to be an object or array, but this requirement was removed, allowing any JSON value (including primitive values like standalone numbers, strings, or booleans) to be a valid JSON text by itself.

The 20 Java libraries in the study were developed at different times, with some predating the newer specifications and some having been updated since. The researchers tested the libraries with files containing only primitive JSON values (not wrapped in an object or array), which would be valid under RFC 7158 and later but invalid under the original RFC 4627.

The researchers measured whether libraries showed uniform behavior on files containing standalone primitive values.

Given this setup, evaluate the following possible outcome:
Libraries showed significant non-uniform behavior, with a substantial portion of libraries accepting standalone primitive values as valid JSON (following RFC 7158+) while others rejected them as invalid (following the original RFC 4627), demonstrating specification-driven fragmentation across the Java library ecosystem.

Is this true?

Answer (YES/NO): NO